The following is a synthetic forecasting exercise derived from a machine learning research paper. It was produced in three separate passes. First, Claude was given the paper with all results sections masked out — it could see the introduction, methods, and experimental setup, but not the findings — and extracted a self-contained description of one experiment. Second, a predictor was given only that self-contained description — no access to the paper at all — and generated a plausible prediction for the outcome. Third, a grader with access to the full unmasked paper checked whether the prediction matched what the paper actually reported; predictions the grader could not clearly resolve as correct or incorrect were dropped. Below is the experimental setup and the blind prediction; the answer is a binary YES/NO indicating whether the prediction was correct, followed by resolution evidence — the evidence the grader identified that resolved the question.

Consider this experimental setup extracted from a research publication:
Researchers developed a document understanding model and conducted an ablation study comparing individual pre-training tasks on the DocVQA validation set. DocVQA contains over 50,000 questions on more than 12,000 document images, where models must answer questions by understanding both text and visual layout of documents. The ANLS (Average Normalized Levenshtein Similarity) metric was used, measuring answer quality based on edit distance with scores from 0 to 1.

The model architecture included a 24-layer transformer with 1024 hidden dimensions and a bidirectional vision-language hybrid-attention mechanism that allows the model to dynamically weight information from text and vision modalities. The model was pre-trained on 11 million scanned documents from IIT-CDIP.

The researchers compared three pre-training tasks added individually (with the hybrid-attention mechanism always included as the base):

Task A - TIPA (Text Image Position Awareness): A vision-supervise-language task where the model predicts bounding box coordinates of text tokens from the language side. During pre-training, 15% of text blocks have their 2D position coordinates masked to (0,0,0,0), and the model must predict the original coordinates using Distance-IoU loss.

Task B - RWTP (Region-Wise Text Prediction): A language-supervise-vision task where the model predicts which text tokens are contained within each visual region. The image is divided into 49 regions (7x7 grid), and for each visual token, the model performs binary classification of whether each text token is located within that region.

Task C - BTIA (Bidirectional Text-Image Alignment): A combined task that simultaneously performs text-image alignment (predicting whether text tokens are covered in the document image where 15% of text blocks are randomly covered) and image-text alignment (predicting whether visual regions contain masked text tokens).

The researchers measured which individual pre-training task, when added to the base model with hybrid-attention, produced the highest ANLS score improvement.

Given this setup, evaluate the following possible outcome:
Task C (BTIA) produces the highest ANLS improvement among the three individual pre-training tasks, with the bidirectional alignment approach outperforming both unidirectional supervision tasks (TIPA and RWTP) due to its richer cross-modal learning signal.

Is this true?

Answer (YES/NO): NO